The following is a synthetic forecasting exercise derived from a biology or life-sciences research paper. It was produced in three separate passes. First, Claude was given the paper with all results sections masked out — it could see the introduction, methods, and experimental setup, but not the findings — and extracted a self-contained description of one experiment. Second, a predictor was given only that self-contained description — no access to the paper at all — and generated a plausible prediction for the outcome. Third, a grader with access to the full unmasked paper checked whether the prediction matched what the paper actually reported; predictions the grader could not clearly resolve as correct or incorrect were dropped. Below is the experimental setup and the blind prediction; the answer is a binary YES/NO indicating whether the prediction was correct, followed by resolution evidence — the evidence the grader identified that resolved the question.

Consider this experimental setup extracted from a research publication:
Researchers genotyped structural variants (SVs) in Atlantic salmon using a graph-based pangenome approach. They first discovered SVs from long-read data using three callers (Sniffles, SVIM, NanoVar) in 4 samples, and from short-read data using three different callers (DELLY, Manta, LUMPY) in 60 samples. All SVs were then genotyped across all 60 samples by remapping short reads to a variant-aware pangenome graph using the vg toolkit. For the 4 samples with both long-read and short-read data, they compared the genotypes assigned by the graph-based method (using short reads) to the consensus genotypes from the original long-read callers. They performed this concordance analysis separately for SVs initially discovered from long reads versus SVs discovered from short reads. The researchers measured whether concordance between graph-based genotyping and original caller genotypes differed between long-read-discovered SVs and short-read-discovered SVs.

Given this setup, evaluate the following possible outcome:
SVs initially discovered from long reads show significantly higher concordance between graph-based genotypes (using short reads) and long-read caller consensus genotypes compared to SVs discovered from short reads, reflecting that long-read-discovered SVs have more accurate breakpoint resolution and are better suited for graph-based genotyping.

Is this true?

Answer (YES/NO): NO